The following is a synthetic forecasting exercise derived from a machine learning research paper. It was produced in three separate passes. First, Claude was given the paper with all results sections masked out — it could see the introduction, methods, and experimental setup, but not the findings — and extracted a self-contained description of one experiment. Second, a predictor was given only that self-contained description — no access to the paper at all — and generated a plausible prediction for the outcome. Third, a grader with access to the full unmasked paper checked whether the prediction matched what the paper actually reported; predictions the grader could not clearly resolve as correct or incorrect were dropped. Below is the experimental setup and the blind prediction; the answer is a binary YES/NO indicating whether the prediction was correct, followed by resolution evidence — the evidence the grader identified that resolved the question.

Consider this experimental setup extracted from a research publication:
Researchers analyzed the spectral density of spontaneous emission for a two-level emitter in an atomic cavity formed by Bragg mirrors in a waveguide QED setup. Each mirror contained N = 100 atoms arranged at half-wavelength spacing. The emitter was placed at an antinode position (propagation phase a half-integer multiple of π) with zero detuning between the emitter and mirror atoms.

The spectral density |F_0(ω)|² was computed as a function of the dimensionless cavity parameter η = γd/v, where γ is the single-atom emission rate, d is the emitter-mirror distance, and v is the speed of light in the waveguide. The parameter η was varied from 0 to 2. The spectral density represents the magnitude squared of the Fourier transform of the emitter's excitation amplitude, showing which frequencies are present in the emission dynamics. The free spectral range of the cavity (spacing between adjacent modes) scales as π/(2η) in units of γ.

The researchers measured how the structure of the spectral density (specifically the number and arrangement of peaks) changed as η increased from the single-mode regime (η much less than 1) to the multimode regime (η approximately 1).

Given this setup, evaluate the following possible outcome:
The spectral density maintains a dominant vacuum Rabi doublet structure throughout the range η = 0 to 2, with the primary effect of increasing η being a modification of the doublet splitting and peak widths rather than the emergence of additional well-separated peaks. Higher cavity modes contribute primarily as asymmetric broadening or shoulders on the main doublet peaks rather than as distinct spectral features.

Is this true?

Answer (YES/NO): NO